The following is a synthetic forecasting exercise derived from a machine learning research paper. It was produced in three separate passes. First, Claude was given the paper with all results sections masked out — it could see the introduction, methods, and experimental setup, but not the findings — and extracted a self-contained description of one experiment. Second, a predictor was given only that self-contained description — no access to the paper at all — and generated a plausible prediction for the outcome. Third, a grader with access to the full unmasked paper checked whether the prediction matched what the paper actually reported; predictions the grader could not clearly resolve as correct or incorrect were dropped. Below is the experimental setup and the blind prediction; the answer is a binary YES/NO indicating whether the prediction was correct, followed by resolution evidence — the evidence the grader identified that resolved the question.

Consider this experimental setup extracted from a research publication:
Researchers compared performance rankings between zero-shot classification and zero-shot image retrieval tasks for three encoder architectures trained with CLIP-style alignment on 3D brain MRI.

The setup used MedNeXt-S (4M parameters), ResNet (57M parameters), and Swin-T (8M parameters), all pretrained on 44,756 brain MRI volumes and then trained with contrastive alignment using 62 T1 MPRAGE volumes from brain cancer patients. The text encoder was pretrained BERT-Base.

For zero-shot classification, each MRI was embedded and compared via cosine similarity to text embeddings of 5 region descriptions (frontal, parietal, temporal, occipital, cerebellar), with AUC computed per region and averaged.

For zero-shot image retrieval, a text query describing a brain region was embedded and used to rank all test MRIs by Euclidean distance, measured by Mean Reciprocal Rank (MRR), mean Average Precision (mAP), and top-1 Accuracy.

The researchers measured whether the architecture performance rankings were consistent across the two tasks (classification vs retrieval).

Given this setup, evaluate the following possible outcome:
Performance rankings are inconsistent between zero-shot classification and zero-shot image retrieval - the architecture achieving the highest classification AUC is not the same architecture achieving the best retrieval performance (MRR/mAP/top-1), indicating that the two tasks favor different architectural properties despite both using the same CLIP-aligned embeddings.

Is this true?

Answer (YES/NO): NO